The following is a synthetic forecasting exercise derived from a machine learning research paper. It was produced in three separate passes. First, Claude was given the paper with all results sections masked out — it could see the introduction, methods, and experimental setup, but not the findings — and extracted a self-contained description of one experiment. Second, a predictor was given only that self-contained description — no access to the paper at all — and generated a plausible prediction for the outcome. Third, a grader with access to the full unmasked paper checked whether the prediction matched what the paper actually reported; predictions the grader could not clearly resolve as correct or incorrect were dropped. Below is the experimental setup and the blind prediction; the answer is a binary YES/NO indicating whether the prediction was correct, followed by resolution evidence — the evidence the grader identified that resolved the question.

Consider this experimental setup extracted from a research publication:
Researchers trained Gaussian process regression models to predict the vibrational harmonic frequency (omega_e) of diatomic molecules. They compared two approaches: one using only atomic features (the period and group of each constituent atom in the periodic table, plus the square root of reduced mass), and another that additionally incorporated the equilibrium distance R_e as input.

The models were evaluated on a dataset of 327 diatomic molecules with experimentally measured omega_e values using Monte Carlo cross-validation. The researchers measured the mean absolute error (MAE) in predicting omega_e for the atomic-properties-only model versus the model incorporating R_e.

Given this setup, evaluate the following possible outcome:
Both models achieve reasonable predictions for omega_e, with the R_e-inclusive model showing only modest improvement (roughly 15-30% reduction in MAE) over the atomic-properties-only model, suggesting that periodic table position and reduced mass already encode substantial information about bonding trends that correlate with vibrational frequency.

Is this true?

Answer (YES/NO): NO